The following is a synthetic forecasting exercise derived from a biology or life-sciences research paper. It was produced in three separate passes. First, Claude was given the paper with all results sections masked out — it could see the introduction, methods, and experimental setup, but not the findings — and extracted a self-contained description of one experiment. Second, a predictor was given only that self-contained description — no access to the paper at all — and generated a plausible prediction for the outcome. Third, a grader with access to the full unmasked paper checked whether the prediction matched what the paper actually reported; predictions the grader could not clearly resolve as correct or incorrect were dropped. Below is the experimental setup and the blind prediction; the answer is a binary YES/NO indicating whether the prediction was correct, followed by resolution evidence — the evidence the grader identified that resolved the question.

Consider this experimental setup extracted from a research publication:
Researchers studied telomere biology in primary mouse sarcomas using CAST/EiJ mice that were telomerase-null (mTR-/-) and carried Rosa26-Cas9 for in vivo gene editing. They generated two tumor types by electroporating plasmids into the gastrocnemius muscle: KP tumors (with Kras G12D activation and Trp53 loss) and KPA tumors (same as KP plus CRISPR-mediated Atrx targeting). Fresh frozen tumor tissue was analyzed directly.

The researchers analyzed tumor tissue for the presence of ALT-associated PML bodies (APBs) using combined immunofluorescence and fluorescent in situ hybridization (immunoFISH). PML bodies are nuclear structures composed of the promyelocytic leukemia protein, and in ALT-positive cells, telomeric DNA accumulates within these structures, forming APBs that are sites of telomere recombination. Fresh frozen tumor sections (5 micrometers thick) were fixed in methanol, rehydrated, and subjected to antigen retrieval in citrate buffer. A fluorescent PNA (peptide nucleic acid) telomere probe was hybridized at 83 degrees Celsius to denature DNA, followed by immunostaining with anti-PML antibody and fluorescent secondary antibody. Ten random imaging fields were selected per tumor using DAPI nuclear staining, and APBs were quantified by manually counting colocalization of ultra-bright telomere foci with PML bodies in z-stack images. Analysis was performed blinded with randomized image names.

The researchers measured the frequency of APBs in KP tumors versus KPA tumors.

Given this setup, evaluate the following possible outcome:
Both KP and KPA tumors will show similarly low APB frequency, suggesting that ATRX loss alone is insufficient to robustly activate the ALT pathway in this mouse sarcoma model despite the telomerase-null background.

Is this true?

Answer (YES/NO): NO